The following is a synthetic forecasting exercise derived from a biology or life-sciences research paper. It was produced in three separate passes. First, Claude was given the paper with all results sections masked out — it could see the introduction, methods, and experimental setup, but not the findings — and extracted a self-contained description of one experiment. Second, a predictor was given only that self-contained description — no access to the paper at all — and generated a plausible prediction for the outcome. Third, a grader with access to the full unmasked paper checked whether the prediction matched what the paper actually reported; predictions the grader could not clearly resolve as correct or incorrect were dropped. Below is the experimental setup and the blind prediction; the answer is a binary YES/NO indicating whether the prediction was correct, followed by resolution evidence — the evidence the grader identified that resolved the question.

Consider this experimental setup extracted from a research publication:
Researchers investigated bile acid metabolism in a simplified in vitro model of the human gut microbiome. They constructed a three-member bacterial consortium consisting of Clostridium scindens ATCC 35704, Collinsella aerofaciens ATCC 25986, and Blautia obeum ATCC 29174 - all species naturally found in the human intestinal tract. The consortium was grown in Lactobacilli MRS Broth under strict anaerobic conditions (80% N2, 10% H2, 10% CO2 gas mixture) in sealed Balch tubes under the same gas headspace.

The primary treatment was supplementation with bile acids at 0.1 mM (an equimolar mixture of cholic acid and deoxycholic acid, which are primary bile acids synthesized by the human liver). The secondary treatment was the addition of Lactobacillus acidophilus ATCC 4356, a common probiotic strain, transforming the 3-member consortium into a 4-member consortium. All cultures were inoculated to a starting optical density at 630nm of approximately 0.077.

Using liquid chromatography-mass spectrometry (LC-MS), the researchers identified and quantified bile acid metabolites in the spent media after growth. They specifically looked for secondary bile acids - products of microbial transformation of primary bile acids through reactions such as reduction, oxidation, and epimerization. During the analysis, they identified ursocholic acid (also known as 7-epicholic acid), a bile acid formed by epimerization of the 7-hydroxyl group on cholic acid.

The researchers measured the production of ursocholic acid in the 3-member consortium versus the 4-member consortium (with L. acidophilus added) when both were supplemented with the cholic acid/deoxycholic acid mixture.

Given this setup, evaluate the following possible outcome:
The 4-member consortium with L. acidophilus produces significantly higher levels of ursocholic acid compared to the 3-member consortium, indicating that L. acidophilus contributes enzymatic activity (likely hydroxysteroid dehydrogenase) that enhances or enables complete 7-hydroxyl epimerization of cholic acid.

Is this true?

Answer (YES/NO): NO